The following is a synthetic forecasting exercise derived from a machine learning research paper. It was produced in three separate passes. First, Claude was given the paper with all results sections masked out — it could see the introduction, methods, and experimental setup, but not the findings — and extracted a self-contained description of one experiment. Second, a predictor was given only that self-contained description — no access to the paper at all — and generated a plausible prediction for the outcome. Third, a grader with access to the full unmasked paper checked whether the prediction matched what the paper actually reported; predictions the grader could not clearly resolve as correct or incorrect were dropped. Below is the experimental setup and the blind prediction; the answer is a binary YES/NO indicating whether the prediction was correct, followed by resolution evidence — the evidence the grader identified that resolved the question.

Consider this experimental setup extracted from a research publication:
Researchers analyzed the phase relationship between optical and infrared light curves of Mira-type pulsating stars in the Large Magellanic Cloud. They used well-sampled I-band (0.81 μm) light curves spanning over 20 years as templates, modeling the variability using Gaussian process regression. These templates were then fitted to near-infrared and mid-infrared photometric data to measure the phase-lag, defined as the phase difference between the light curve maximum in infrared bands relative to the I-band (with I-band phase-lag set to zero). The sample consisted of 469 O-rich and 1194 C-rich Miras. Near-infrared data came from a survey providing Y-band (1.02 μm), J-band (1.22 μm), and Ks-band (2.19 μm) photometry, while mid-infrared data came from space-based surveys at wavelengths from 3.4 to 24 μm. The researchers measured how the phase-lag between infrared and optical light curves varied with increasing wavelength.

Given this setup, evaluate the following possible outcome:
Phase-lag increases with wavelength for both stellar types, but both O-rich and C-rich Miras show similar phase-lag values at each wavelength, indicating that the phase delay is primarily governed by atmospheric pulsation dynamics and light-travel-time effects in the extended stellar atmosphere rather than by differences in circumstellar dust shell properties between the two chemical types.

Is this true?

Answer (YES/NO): NO